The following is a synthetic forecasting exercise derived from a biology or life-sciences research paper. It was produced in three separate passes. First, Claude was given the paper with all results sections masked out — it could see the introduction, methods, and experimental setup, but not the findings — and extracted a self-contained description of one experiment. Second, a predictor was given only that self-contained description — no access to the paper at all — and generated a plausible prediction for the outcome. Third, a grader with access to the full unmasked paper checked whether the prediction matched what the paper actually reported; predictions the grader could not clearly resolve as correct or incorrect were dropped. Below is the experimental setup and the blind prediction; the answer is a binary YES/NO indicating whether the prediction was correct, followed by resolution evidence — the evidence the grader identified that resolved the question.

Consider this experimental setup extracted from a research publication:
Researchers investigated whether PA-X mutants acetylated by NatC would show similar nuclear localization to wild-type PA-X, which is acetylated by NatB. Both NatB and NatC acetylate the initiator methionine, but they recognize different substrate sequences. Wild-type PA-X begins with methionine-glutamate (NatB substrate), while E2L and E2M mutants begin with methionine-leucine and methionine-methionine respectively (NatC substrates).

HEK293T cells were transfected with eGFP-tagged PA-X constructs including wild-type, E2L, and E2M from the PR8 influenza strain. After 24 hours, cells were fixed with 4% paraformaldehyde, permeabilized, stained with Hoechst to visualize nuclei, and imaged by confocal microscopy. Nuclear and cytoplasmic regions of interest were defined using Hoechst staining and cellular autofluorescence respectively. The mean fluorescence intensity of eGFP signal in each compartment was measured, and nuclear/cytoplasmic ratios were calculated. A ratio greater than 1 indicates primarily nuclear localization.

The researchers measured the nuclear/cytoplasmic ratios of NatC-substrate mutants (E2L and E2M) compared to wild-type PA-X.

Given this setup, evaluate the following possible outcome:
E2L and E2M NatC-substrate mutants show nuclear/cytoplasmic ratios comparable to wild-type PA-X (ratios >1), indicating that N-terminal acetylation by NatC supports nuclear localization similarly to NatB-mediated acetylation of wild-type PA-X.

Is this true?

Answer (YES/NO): YES